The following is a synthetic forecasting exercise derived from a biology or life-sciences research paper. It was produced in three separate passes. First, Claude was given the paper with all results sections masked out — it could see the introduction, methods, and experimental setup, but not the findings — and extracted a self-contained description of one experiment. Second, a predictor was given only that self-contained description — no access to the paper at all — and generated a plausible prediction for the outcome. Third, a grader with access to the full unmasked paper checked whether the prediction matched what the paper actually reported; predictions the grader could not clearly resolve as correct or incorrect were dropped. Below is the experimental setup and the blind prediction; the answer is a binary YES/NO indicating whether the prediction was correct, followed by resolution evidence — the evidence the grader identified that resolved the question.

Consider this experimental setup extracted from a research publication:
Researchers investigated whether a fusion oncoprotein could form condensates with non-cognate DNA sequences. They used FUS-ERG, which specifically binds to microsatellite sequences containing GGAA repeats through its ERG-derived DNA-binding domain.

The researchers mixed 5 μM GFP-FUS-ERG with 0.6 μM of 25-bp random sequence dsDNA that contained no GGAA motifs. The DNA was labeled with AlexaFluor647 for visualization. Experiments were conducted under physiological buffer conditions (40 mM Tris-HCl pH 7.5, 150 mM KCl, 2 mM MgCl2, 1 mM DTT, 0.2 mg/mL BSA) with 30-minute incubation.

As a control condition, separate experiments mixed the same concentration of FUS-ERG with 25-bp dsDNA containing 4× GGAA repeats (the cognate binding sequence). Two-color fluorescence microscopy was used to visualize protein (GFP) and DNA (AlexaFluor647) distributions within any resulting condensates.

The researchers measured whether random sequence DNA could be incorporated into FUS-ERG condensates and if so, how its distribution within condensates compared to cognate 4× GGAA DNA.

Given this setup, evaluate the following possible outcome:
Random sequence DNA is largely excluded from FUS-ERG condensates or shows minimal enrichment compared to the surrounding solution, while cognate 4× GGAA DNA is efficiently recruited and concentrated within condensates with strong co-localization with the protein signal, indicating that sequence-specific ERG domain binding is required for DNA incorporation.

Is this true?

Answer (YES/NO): NO